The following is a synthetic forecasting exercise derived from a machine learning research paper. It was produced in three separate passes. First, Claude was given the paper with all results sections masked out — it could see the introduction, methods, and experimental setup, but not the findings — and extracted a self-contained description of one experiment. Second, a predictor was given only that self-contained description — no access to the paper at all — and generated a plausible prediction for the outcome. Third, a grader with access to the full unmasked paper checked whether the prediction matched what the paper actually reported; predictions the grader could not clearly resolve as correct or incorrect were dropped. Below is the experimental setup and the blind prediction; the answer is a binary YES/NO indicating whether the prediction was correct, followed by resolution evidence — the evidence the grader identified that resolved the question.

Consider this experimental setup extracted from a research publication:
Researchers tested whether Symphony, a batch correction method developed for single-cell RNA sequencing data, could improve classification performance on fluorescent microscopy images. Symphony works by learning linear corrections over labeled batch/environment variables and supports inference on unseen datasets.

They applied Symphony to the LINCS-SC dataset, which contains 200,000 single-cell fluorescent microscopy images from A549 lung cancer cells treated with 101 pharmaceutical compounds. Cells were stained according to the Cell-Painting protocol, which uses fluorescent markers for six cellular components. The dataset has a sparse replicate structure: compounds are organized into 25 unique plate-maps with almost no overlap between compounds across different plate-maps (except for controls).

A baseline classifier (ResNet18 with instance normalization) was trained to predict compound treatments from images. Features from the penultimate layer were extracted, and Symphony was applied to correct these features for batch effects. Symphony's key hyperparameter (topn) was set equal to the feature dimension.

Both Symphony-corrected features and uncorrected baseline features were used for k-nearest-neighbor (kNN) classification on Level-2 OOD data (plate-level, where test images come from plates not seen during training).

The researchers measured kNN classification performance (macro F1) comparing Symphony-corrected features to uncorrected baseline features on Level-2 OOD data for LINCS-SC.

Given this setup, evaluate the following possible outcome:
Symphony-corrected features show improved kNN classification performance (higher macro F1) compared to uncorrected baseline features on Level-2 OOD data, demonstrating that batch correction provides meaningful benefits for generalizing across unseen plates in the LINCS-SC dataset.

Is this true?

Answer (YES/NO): NO